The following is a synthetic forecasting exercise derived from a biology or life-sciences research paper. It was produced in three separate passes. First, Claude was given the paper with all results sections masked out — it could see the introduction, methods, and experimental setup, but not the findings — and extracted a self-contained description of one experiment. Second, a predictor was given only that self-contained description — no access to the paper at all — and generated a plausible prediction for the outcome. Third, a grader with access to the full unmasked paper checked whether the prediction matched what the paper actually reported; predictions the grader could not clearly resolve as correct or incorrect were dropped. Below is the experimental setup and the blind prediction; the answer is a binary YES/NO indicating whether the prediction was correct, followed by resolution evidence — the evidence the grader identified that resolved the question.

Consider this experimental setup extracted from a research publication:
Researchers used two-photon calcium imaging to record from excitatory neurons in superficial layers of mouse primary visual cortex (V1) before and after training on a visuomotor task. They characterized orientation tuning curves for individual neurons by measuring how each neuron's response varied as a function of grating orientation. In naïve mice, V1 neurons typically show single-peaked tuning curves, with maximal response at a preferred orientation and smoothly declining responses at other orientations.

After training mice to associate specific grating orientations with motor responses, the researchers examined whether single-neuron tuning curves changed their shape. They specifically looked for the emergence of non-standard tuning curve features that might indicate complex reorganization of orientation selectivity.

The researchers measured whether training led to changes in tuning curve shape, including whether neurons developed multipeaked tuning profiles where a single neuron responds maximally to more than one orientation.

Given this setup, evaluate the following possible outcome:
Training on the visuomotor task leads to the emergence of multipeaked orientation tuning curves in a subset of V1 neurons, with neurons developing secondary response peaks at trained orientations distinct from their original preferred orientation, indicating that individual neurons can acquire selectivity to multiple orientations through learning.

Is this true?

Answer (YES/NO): NO